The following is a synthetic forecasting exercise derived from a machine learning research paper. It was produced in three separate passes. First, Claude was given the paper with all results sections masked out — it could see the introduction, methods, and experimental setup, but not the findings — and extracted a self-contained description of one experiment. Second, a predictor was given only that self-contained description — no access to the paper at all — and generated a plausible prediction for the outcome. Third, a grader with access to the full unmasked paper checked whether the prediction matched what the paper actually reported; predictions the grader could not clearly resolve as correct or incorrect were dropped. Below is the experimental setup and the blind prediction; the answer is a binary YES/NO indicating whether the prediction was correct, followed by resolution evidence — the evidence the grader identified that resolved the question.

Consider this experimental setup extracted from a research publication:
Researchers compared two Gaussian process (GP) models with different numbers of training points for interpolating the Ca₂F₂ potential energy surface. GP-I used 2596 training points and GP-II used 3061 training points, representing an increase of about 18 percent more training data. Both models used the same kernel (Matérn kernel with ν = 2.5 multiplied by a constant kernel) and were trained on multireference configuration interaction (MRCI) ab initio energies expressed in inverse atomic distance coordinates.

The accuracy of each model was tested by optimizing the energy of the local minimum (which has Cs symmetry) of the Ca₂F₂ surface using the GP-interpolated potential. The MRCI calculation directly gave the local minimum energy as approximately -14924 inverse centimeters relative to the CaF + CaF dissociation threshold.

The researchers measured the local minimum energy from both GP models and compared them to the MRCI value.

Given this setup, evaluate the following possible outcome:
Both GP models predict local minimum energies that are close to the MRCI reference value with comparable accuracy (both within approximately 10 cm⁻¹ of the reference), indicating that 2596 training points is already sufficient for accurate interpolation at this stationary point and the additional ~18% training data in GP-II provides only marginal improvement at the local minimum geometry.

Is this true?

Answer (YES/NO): NO